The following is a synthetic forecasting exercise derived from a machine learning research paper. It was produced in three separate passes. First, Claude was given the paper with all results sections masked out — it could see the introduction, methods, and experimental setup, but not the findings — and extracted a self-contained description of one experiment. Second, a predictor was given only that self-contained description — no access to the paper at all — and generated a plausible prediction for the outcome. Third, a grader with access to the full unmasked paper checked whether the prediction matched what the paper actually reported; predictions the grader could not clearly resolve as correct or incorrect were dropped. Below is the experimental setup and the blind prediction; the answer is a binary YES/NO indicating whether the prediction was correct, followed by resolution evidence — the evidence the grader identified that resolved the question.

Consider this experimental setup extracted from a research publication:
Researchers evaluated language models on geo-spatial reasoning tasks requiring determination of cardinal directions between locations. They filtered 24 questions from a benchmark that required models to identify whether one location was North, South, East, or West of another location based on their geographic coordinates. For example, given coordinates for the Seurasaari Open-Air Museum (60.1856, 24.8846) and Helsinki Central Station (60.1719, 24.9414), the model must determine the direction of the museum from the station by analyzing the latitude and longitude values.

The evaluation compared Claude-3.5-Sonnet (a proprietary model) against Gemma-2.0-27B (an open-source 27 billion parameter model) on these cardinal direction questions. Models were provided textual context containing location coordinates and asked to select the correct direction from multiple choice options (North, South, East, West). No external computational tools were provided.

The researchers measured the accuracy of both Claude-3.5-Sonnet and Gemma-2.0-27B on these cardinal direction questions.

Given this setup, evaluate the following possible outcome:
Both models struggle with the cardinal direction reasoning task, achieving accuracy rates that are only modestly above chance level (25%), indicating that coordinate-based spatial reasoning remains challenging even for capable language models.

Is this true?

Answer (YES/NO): NO